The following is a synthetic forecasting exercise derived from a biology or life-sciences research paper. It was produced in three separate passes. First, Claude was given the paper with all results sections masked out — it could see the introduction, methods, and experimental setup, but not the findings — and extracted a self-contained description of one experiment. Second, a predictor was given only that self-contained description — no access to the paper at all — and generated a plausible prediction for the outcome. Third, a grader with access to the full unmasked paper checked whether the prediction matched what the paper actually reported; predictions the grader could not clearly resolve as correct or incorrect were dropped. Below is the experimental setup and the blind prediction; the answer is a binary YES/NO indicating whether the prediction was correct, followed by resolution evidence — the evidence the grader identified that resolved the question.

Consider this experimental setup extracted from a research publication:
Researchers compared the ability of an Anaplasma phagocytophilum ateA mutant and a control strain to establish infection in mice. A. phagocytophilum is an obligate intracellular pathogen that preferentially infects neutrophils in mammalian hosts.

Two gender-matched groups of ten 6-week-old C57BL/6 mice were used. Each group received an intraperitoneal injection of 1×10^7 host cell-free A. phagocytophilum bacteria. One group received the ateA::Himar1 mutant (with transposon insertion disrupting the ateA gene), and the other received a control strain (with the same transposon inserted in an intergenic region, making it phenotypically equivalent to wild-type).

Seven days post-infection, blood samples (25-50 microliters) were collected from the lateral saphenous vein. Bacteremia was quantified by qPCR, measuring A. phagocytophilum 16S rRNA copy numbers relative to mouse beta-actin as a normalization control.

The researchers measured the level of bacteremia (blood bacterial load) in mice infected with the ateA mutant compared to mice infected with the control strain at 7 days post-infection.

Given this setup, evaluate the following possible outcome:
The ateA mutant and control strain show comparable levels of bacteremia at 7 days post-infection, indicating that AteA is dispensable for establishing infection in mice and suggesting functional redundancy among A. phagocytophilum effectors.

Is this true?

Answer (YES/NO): YES